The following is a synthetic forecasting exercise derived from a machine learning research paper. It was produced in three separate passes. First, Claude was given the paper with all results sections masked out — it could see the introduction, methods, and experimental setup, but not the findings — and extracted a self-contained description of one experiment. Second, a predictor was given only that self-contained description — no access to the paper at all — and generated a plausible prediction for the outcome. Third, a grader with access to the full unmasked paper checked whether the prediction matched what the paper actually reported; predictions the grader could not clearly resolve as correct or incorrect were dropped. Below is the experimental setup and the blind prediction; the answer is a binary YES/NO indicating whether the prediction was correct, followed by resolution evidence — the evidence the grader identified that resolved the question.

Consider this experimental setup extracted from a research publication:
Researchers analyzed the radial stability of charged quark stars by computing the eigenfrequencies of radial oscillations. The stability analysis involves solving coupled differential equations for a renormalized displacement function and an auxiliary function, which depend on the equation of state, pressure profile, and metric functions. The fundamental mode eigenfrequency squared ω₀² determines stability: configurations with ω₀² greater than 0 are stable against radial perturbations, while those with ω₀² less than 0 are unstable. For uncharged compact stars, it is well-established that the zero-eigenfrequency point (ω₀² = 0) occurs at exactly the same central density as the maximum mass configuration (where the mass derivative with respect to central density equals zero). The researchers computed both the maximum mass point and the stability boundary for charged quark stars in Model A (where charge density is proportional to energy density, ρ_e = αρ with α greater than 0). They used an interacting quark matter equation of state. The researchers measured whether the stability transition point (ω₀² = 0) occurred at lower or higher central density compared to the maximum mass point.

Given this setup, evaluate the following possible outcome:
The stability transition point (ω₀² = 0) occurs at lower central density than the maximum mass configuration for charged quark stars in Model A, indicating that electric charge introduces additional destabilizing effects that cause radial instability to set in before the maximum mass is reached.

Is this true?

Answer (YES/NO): YES